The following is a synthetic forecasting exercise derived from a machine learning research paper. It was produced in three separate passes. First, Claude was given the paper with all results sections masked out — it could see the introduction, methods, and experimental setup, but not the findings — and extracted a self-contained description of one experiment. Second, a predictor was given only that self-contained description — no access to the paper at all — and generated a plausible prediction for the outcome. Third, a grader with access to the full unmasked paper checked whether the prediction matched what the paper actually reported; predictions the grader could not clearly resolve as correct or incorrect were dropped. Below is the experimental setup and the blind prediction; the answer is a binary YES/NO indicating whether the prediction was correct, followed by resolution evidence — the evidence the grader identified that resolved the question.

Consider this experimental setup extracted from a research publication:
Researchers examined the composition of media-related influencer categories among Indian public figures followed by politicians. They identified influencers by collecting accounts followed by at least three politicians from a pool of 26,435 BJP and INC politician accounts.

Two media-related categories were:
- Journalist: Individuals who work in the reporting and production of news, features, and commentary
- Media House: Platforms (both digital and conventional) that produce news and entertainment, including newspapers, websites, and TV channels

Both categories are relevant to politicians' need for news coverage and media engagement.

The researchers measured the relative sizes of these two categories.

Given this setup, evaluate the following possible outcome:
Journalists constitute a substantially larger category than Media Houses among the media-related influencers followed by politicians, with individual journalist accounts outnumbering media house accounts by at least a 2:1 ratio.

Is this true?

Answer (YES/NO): YES